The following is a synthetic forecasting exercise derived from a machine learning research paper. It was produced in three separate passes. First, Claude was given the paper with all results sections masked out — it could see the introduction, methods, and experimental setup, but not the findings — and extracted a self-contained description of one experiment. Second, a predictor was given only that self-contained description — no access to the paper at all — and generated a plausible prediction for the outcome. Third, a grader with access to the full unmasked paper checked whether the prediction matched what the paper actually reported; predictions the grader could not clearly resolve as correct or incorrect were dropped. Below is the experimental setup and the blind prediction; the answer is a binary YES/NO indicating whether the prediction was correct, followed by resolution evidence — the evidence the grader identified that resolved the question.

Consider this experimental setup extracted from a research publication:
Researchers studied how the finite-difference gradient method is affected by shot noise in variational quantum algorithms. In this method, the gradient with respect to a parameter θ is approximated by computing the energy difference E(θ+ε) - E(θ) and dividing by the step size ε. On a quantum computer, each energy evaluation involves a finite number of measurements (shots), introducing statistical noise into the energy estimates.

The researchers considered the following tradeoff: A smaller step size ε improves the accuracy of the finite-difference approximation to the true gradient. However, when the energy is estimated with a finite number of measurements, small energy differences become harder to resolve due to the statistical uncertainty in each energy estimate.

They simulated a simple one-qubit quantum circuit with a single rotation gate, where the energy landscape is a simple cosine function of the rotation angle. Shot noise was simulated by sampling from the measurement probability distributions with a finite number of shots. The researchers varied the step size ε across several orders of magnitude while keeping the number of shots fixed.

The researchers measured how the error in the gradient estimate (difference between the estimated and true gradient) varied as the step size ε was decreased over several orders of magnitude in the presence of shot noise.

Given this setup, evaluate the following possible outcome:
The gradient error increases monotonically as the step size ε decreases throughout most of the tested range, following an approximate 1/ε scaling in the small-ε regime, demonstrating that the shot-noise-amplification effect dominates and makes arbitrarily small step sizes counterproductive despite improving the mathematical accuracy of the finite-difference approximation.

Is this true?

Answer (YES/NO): NO